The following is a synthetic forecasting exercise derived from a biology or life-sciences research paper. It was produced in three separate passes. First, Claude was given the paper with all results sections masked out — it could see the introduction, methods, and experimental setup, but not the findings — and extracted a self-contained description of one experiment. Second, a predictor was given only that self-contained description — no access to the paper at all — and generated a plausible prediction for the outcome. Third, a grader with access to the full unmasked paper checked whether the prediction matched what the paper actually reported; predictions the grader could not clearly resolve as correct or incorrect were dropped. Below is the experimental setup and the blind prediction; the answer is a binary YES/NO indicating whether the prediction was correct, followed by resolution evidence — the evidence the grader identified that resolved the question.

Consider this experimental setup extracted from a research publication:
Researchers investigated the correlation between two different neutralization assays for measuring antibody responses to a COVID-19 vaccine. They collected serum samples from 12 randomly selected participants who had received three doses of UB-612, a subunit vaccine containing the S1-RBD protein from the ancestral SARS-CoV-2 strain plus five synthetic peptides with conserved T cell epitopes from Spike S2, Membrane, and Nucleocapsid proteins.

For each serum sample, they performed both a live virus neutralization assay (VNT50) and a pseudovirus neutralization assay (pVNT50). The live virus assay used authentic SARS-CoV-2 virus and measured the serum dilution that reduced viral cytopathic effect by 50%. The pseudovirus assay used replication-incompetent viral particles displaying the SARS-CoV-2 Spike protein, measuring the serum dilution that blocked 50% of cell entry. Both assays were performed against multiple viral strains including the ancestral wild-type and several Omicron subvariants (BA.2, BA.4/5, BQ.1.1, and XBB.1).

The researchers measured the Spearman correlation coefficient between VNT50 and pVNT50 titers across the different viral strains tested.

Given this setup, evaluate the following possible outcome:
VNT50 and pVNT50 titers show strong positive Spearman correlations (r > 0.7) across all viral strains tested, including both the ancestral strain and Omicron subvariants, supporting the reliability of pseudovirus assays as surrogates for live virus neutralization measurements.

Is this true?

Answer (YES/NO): NO